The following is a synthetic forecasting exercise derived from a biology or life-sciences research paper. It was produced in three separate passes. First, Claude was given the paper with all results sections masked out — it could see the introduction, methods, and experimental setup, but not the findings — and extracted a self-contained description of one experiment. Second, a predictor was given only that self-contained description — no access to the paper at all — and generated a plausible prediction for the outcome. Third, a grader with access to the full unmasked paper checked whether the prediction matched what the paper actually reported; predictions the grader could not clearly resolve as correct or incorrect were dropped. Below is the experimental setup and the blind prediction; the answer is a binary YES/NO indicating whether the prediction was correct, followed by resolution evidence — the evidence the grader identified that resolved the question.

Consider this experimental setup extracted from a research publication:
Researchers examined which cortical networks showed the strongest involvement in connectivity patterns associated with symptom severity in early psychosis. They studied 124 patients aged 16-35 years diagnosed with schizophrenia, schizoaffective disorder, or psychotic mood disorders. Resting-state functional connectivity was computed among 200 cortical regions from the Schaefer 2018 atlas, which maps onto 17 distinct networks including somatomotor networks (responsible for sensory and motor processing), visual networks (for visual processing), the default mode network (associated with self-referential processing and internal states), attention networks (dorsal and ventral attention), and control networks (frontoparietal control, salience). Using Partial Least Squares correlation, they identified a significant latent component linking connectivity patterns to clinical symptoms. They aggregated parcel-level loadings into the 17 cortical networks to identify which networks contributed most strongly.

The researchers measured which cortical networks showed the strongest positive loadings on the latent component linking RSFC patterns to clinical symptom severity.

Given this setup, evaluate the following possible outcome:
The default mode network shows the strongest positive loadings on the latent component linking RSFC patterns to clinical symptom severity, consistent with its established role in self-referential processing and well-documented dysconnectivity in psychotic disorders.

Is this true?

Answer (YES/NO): NO